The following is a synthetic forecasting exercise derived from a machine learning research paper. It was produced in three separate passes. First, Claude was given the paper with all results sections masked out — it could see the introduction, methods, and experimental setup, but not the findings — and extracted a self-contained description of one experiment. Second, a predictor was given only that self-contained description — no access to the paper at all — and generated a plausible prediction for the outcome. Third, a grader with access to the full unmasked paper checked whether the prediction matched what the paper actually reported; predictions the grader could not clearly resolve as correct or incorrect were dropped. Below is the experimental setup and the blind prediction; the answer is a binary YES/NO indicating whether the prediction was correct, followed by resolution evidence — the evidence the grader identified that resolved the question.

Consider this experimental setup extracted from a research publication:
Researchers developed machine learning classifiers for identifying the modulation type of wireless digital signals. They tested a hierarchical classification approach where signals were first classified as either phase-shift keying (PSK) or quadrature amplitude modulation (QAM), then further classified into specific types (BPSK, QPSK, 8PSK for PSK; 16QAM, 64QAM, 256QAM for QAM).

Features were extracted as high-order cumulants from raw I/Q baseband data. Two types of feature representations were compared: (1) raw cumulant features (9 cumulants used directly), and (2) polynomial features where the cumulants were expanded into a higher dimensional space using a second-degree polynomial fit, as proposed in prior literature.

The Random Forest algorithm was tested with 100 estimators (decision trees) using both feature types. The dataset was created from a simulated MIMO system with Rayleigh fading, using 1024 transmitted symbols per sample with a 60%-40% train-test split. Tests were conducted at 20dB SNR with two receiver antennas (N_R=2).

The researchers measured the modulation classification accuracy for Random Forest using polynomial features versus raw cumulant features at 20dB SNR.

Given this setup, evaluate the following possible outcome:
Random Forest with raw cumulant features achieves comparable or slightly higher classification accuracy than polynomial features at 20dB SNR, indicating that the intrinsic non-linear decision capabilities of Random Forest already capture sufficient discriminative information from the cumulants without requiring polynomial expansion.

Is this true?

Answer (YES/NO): NO